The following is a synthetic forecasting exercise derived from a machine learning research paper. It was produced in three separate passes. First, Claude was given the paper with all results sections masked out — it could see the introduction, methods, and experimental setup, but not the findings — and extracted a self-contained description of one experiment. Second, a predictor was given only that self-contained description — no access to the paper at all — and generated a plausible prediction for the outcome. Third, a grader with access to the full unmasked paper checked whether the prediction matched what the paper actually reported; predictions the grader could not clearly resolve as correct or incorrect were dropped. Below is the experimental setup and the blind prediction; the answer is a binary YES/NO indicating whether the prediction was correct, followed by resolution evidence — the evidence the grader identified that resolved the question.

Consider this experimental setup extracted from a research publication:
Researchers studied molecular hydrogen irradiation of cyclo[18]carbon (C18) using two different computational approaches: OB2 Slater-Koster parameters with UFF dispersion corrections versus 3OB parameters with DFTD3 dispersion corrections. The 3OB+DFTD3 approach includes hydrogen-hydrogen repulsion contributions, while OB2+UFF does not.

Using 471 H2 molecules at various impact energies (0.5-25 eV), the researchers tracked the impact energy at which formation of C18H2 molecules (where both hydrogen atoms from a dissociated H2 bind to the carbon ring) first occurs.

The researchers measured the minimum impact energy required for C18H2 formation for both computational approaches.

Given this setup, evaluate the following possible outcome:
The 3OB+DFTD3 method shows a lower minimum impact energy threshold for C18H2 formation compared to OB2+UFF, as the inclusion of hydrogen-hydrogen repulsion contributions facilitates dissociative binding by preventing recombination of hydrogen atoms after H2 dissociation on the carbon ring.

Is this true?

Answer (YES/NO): YES